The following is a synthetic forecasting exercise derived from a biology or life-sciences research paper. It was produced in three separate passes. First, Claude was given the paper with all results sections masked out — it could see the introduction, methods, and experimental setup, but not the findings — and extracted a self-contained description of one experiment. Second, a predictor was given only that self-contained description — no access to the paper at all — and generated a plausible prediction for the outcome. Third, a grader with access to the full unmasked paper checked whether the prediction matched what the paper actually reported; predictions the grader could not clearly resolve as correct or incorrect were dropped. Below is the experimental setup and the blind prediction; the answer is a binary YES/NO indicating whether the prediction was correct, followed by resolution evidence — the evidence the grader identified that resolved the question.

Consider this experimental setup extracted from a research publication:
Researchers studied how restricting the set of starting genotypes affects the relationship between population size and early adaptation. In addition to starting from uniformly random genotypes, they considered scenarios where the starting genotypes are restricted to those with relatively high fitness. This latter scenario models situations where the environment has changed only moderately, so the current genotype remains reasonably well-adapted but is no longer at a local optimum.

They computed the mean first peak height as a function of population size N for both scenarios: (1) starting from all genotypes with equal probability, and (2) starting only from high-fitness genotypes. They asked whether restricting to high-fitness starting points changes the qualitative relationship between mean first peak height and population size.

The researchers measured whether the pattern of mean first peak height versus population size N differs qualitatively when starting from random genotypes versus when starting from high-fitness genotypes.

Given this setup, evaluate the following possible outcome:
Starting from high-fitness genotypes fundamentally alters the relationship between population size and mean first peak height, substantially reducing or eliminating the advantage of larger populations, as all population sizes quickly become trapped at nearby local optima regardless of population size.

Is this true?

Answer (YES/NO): NO